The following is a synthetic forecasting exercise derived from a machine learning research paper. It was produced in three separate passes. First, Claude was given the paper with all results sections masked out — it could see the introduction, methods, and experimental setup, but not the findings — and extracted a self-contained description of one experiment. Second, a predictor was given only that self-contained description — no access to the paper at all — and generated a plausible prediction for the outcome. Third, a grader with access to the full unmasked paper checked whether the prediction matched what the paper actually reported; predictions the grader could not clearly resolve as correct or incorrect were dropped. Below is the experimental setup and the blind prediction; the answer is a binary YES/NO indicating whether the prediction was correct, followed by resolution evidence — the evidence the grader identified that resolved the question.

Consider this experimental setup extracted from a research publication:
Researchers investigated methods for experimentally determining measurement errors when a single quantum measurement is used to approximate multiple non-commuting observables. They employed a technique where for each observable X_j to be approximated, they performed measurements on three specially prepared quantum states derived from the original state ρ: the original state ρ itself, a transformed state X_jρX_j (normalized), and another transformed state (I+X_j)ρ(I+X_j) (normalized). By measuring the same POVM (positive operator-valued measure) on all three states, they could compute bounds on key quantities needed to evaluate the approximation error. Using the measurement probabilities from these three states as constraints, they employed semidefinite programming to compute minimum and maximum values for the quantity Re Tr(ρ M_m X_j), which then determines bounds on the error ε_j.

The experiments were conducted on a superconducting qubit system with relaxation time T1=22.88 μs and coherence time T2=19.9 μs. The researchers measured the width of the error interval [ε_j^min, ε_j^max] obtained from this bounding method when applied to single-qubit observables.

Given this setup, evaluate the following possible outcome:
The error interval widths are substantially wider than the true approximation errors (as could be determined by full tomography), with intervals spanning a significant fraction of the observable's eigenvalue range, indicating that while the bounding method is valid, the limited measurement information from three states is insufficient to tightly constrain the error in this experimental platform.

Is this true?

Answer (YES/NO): NO